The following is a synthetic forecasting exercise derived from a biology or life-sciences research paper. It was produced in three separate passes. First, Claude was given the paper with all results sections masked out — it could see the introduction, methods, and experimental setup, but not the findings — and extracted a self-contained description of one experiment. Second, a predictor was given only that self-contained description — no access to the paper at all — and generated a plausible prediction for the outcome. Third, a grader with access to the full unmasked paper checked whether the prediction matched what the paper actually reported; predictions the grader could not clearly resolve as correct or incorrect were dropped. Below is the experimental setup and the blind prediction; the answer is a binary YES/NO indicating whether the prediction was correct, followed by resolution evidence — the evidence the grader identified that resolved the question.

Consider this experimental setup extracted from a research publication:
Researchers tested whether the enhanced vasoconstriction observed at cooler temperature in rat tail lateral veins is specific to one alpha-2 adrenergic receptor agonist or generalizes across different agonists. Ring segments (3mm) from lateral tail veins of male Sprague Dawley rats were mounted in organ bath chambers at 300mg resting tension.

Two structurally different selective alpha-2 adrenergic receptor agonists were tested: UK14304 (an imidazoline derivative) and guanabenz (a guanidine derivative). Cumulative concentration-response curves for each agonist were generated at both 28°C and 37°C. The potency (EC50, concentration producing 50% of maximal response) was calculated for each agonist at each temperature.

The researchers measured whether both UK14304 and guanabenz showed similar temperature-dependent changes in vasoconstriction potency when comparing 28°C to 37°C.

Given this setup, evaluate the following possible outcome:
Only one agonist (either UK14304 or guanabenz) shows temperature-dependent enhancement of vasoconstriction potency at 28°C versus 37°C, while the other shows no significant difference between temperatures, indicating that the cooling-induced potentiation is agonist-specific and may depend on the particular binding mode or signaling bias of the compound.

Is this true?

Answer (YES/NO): NO